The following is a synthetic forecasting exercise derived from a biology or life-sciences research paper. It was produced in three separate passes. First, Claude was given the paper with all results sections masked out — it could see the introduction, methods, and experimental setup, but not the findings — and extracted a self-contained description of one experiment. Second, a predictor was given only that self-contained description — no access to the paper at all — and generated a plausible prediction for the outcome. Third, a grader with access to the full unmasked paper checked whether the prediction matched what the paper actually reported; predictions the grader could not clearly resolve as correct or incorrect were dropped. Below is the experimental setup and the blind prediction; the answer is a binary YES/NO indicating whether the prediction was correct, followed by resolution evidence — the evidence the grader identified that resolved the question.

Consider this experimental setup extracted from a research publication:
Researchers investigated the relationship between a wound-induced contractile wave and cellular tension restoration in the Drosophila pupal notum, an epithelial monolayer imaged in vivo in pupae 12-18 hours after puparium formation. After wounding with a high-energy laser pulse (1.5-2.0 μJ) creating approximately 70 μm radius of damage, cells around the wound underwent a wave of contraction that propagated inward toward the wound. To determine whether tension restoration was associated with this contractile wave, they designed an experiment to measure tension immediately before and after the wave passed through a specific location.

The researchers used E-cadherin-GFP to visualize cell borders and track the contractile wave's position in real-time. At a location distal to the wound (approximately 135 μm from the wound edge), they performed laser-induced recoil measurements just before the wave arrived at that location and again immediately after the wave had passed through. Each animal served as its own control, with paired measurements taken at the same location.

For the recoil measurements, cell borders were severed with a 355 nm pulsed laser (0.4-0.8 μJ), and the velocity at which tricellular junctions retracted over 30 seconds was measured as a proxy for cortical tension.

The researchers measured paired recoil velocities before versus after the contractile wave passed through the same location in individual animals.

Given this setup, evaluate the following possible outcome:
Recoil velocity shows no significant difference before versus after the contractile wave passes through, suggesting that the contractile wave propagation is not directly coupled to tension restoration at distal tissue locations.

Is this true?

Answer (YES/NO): NO